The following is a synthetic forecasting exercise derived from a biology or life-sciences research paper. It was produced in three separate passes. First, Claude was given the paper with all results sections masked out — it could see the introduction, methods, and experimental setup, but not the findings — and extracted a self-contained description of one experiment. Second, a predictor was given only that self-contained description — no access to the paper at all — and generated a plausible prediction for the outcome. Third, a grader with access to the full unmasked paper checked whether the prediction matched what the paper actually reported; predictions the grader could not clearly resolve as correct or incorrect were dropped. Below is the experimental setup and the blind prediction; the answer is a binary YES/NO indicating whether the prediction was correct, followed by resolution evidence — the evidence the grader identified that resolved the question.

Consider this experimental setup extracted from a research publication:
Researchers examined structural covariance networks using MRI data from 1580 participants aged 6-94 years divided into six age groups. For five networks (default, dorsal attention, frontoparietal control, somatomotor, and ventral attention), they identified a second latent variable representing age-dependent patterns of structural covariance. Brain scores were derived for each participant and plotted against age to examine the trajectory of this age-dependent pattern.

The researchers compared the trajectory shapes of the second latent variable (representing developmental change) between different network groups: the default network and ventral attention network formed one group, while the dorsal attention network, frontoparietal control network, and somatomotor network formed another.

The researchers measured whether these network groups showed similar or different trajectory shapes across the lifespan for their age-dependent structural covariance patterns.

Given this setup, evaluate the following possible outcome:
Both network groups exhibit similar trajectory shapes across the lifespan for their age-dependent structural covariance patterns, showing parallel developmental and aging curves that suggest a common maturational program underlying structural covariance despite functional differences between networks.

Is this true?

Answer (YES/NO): NO